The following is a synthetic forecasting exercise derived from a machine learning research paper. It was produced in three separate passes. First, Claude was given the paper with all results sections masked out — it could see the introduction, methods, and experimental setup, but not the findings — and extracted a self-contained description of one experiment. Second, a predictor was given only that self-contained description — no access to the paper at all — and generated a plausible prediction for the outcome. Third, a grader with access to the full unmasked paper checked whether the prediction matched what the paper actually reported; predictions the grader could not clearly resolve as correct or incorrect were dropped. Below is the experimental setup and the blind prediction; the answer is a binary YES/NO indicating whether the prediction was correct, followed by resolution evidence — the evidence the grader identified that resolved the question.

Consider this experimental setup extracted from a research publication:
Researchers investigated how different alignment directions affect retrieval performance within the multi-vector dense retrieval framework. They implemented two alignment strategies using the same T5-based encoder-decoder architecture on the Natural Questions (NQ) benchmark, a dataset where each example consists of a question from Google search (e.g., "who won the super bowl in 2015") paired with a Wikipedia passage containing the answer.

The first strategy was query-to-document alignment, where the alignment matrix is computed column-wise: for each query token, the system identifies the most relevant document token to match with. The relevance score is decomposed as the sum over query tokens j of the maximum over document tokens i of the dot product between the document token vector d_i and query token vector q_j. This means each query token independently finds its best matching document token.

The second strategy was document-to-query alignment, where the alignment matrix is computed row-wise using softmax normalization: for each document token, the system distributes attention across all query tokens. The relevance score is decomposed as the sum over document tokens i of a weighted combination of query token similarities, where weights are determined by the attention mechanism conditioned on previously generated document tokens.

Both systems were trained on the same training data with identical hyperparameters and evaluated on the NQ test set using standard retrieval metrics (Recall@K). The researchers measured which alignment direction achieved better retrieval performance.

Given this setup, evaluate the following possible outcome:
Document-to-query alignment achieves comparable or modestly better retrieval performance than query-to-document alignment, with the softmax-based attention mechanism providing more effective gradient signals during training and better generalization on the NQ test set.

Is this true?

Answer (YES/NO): NO